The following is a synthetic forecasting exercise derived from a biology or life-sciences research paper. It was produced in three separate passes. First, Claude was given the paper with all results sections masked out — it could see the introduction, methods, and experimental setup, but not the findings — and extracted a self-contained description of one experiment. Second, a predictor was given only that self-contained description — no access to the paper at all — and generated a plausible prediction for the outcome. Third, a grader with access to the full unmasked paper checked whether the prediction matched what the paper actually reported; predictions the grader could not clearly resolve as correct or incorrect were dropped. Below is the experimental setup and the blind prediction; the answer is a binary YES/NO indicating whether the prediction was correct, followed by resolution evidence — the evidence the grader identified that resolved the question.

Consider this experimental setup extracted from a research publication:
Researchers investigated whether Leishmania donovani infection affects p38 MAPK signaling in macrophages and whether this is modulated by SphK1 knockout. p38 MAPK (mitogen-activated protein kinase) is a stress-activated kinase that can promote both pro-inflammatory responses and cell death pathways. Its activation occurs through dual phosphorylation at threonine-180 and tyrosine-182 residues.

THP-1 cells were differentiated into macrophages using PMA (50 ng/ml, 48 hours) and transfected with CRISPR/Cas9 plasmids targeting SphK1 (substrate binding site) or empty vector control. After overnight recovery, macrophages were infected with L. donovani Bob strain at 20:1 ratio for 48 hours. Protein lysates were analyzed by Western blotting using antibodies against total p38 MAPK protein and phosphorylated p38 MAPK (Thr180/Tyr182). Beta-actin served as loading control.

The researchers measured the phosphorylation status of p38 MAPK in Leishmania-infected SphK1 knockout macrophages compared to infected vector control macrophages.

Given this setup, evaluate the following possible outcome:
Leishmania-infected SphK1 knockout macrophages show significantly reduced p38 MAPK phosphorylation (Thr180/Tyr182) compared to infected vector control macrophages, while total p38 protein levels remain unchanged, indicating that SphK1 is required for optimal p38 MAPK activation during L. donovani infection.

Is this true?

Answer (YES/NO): NO